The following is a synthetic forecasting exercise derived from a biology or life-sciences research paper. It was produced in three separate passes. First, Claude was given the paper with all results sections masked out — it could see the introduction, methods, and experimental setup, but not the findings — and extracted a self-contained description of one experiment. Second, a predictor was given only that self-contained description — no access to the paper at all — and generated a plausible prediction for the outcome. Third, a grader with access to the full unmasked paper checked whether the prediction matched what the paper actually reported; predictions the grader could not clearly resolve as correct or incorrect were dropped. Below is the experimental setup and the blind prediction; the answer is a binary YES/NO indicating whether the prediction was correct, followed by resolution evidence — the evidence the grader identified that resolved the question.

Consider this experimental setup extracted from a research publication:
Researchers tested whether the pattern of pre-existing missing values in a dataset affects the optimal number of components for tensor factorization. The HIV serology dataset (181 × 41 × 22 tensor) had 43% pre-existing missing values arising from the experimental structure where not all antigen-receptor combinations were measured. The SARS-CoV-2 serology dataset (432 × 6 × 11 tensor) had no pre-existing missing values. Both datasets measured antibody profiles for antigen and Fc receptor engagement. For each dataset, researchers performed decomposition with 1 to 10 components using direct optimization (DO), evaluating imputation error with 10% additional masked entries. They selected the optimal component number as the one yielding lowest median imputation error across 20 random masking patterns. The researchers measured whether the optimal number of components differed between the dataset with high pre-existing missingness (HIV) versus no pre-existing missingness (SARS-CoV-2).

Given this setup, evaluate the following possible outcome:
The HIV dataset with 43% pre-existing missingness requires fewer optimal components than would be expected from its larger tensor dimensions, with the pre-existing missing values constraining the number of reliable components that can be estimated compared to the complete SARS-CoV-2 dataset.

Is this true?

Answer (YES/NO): NO